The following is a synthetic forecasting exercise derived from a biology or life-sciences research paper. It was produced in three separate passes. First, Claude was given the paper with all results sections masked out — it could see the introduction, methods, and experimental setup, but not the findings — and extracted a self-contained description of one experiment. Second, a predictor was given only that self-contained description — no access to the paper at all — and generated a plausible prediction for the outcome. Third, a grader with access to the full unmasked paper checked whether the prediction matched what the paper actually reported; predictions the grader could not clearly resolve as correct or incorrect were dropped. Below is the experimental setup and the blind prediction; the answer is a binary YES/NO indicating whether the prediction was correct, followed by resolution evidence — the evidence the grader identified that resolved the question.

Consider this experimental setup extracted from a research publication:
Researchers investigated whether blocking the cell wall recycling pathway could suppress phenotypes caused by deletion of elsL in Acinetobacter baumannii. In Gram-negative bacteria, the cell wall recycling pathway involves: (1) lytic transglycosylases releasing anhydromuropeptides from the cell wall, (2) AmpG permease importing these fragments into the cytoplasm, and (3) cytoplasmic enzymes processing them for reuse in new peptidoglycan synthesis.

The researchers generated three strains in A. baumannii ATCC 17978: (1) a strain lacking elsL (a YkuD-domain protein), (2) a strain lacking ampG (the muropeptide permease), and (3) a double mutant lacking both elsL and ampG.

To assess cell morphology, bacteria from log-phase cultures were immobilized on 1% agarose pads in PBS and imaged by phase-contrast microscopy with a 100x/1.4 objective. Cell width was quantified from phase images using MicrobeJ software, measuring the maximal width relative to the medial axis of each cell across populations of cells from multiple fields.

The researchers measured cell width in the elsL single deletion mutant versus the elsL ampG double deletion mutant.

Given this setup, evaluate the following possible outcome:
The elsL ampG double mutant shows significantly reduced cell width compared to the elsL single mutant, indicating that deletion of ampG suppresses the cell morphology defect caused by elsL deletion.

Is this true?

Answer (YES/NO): YES